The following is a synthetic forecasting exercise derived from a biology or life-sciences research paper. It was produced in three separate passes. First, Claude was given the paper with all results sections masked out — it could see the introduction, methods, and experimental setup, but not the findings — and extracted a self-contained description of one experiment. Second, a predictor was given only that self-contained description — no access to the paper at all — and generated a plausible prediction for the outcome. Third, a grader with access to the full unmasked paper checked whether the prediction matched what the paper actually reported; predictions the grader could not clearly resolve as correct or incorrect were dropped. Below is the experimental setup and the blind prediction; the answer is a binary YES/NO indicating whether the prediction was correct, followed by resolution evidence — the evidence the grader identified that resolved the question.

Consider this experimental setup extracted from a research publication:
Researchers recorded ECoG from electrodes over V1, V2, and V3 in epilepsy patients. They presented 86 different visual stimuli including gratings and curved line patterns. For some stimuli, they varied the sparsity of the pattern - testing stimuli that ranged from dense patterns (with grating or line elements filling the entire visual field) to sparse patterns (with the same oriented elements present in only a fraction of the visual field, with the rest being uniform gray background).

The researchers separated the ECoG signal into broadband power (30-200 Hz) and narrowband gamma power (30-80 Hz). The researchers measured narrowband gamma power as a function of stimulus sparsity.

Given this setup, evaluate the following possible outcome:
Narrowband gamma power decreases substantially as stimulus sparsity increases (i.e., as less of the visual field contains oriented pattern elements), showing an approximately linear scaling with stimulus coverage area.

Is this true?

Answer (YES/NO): NO